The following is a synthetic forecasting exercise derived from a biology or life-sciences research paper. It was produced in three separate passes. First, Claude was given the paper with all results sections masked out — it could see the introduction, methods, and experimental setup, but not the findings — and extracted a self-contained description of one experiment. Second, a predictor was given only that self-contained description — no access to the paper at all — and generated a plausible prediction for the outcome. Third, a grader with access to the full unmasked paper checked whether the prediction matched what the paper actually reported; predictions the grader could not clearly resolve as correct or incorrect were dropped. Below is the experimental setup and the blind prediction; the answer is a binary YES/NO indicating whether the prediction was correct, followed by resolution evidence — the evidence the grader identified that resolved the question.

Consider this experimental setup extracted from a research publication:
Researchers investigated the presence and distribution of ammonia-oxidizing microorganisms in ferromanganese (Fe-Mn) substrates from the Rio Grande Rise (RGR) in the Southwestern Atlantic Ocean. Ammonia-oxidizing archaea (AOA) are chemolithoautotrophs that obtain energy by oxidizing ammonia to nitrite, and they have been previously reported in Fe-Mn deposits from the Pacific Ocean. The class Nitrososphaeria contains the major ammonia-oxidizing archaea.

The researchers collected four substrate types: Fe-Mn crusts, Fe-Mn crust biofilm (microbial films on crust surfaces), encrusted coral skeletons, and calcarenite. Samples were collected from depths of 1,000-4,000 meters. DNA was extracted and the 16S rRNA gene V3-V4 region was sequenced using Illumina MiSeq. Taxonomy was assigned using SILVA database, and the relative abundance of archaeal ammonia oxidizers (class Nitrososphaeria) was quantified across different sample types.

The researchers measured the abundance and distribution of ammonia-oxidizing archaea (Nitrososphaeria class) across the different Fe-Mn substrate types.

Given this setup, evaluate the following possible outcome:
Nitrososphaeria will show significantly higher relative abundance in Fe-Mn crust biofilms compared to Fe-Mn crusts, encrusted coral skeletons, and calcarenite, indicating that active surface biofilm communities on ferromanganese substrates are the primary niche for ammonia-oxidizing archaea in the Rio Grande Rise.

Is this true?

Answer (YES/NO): YES